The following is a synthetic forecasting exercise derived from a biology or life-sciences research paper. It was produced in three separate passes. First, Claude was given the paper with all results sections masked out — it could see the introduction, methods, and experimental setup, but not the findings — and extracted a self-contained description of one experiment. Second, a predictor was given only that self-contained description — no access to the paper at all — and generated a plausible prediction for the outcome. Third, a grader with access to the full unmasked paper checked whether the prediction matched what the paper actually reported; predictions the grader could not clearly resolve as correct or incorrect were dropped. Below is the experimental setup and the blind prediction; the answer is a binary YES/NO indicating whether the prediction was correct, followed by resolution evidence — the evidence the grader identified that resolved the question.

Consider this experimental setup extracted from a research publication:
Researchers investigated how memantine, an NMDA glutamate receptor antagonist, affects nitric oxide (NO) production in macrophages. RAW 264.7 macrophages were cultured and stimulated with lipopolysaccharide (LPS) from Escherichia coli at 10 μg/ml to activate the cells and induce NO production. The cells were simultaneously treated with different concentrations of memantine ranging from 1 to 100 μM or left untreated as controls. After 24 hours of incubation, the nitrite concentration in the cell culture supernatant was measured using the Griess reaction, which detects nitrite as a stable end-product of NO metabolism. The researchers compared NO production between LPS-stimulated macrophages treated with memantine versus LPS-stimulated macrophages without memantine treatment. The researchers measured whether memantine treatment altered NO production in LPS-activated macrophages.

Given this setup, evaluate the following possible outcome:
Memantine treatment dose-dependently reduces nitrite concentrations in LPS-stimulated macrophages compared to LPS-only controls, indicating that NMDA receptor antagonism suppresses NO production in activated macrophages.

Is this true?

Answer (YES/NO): NO